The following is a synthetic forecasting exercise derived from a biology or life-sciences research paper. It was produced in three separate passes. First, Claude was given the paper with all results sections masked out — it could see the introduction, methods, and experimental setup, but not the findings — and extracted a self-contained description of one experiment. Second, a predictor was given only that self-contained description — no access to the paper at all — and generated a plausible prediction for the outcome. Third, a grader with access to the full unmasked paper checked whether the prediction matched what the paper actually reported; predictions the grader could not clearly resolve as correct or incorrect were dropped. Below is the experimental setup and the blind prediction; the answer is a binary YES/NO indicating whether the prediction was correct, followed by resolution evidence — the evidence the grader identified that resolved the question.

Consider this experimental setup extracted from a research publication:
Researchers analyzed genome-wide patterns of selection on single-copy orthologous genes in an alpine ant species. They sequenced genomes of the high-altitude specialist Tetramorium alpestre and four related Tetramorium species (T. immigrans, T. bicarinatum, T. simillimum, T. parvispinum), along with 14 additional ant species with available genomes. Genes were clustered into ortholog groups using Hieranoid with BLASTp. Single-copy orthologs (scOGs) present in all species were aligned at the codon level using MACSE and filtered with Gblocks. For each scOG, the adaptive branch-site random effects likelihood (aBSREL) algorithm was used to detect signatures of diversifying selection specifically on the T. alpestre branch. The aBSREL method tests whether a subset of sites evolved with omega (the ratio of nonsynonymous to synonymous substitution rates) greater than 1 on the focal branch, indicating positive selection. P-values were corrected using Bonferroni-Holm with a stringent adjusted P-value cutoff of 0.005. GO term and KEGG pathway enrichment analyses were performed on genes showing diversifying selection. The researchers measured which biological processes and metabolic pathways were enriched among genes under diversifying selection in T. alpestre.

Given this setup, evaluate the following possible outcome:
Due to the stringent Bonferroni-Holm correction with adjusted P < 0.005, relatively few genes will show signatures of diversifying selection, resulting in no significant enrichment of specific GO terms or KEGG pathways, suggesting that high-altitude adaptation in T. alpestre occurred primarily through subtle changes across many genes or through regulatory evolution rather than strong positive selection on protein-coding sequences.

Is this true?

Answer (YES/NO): NO